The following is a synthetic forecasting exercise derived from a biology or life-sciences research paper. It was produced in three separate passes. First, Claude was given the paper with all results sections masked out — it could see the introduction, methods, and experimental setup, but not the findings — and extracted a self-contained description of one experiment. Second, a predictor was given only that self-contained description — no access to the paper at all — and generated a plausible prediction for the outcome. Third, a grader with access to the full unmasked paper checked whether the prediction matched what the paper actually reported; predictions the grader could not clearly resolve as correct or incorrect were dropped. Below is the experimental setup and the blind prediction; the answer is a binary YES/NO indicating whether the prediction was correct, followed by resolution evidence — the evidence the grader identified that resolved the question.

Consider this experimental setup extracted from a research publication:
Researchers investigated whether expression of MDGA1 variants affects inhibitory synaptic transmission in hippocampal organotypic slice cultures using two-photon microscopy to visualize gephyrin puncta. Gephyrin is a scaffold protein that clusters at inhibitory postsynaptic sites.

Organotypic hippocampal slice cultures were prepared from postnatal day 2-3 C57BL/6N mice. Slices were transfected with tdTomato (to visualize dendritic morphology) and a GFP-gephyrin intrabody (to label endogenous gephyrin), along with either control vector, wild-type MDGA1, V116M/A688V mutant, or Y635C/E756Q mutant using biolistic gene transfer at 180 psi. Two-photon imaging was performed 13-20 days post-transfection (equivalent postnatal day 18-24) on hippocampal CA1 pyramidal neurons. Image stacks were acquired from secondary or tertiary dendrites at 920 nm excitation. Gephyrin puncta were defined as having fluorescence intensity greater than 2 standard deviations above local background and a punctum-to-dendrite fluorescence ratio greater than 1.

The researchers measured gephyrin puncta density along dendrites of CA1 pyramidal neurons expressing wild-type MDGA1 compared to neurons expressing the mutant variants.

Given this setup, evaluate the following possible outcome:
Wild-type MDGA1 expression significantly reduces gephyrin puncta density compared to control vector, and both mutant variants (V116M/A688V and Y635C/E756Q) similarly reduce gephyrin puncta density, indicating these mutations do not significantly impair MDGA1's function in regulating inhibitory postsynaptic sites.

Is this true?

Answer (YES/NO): NO